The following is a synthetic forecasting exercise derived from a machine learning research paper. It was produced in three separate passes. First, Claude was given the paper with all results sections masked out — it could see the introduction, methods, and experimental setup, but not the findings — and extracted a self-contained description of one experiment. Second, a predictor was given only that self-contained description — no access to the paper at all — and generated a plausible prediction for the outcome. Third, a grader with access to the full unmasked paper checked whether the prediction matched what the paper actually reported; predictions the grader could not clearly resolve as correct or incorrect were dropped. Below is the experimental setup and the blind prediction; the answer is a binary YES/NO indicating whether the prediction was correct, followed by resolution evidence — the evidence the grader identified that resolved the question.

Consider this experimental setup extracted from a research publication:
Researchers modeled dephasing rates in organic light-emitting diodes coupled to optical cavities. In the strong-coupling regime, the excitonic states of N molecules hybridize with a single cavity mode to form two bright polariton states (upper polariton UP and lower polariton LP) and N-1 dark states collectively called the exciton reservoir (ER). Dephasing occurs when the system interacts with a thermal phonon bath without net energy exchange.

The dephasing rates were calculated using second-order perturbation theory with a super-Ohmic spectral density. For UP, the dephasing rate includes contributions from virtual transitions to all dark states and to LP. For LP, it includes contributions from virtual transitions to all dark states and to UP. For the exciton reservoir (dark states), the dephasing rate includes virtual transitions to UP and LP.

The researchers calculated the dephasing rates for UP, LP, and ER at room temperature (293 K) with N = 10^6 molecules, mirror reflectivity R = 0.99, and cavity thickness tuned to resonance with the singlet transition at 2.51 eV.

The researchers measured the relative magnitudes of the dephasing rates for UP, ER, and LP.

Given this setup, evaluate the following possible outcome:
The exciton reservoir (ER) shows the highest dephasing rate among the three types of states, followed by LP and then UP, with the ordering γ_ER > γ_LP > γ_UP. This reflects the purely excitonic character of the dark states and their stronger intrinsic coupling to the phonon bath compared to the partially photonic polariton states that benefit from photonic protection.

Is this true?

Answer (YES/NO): NO